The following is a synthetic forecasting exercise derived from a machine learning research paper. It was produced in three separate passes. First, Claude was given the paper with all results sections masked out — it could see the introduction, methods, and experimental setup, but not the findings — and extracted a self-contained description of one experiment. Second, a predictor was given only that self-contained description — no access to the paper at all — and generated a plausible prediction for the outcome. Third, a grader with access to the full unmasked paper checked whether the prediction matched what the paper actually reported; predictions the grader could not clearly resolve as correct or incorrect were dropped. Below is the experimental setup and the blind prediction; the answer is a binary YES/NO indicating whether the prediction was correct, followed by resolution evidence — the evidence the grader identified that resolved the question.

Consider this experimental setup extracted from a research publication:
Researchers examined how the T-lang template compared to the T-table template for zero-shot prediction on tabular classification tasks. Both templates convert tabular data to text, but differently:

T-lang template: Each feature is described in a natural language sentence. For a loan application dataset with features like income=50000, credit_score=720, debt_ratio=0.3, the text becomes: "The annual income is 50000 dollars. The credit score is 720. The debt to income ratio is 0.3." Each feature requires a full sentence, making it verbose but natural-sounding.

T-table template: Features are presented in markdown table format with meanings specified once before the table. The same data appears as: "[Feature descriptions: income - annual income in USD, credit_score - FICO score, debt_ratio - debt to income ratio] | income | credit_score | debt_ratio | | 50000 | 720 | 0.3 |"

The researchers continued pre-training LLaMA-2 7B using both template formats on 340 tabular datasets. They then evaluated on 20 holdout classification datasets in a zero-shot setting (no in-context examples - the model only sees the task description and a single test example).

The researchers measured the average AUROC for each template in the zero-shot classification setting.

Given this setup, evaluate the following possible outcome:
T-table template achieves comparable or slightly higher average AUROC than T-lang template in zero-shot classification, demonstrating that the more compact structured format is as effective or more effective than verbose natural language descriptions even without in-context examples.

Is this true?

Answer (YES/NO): NO